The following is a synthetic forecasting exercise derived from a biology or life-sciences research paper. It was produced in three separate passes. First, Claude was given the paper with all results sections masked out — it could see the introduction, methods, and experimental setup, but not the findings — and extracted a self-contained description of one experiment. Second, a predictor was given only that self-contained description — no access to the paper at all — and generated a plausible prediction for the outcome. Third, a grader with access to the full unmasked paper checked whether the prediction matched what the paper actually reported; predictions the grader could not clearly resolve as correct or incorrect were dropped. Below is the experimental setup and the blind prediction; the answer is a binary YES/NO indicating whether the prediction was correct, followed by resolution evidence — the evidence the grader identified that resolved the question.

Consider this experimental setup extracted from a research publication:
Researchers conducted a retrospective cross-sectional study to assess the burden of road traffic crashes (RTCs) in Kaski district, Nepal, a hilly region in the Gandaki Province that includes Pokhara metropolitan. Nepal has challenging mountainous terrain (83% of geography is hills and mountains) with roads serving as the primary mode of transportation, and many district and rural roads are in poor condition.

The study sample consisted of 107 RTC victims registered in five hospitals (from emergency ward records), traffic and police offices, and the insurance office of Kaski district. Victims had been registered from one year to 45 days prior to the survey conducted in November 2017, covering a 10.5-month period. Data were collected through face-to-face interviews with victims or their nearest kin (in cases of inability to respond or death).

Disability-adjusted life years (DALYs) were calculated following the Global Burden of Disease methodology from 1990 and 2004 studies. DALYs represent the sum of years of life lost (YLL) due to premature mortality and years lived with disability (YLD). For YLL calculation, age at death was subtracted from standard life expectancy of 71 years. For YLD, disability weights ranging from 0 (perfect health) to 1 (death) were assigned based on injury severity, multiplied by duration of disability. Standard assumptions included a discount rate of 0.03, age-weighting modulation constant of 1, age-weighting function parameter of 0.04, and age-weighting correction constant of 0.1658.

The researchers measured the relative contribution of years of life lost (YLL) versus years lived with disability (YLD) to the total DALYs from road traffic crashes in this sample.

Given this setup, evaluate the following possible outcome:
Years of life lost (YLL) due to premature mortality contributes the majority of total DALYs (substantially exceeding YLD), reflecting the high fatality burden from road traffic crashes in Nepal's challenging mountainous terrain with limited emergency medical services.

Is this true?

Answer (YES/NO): YES